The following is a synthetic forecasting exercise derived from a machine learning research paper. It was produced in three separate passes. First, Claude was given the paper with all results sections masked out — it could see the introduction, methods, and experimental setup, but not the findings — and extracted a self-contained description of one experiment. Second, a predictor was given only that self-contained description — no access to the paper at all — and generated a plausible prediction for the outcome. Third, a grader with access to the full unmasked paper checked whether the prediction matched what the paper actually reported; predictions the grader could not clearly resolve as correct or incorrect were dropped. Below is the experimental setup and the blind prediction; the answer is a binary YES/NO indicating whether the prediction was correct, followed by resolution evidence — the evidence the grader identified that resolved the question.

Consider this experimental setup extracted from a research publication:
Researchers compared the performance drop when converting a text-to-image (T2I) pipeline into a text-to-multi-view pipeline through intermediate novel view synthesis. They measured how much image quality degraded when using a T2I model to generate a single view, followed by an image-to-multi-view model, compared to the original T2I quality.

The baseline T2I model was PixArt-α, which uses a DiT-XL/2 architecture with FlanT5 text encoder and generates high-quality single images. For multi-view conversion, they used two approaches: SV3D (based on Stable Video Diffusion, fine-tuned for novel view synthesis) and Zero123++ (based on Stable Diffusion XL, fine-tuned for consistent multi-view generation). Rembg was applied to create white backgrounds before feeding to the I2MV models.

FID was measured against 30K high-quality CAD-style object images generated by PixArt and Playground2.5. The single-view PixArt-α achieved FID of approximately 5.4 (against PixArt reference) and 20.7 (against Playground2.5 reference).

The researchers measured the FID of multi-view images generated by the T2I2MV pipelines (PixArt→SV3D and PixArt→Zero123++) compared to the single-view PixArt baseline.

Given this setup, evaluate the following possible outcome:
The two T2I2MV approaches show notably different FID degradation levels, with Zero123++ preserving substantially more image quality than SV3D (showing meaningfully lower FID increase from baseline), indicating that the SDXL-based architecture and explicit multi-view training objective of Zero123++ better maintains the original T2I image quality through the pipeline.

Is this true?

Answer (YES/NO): NO